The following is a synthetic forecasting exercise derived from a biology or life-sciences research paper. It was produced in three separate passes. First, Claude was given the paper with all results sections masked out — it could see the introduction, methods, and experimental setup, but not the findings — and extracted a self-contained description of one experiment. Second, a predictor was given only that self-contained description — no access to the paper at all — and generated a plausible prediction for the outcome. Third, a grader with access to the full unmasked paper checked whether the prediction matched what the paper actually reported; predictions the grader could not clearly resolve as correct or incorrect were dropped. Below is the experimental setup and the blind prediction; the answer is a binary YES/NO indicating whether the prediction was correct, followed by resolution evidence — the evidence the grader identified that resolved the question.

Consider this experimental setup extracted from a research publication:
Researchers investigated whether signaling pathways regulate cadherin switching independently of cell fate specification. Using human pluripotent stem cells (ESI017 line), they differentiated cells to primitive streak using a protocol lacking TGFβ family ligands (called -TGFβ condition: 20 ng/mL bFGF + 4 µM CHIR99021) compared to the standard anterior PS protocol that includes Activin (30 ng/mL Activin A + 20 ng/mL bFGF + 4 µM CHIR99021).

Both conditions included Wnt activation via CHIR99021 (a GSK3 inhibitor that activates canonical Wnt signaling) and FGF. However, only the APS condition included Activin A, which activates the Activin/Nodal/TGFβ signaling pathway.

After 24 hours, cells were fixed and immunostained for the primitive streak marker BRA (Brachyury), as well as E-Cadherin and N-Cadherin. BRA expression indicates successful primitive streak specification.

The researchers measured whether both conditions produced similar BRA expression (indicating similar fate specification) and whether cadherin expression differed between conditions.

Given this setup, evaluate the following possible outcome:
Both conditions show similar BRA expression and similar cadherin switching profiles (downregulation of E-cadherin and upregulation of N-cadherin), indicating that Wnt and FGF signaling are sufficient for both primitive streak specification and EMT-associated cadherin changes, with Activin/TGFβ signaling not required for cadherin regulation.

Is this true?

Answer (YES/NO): NO